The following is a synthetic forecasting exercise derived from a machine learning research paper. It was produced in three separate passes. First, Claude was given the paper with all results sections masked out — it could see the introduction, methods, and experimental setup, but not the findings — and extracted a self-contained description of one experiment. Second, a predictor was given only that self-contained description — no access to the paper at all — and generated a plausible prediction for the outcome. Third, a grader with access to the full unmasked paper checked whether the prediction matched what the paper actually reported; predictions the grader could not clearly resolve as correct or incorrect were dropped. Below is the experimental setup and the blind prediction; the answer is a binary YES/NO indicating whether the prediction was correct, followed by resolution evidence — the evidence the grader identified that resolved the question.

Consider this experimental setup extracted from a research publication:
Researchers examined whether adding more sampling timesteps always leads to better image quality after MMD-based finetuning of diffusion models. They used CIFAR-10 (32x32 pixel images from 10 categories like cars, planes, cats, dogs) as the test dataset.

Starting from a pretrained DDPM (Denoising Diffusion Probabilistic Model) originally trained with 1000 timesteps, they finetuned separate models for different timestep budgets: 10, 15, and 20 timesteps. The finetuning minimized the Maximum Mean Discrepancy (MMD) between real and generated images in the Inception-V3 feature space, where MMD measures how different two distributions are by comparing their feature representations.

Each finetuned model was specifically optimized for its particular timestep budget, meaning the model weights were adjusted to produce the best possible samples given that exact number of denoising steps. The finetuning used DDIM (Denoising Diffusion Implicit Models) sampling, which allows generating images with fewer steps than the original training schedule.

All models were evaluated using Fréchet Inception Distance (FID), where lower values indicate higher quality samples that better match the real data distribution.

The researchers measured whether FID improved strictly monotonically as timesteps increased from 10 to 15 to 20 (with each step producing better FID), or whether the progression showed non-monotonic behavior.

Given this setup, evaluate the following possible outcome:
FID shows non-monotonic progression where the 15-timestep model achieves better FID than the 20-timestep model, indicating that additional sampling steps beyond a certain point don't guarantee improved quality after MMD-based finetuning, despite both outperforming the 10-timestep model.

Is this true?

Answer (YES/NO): NO